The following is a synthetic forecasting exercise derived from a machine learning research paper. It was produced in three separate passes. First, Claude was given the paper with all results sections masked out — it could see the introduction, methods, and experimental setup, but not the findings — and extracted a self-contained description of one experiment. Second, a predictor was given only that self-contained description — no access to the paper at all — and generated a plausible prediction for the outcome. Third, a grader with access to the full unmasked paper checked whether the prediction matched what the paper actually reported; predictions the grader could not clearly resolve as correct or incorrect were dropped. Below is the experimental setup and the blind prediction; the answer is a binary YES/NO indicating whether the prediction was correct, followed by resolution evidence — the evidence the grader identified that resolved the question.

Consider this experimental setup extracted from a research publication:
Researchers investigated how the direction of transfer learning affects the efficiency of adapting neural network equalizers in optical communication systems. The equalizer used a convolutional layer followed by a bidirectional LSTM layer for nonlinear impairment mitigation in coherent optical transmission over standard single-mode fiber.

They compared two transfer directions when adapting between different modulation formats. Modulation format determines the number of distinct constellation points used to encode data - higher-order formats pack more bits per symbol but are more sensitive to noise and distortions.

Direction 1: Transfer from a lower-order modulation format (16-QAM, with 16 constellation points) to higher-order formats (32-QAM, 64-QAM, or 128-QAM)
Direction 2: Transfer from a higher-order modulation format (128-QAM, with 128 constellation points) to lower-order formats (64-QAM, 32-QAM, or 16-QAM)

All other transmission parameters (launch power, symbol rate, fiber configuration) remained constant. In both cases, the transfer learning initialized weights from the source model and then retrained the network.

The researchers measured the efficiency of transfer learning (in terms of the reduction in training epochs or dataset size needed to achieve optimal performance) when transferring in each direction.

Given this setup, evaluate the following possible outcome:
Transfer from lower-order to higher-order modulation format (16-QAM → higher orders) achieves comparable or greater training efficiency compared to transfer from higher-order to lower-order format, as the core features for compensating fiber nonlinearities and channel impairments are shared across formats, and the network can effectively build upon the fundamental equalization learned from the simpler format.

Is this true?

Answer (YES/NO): YES